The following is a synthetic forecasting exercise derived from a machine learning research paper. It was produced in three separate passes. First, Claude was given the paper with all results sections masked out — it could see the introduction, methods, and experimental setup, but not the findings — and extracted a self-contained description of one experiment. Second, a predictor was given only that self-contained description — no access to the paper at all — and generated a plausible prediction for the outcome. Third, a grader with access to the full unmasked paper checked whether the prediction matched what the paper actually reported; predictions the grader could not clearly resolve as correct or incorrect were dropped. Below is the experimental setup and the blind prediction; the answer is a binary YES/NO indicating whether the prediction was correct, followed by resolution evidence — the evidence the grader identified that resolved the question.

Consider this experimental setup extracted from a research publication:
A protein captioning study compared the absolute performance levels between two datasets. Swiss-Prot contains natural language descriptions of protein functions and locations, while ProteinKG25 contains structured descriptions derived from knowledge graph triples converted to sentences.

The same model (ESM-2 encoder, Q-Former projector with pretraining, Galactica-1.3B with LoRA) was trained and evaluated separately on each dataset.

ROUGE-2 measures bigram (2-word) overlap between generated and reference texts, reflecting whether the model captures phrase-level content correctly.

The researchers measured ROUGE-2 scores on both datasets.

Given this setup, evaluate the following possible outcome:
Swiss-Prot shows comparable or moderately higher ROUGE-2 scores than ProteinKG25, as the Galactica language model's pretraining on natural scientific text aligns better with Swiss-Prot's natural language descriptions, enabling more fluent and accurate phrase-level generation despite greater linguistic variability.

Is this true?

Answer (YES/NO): NO